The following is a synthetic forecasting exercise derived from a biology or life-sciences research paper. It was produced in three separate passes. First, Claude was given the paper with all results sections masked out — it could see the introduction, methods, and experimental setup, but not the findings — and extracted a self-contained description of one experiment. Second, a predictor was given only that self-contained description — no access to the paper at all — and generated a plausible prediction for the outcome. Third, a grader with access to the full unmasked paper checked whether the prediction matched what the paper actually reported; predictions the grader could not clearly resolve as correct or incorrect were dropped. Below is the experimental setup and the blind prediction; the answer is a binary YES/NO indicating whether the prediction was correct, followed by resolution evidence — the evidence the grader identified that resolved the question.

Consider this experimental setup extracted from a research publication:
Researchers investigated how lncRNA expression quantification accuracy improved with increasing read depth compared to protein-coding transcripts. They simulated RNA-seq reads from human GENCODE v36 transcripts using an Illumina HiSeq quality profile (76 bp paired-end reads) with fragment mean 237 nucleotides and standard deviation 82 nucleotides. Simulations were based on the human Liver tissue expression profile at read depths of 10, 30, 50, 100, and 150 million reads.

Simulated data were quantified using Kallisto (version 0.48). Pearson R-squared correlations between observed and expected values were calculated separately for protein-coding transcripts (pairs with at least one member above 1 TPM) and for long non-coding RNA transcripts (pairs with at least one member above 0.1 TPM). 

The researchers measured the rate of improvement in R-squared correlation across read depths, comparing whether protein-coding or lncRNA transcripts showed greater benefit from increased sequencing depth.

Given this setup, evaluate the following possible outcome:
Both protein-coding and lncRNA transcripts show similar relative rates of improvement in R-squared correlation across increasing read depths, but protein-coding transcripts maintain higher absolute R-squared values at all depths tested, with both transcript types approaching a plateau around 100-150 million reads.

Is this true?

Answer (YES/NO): NO